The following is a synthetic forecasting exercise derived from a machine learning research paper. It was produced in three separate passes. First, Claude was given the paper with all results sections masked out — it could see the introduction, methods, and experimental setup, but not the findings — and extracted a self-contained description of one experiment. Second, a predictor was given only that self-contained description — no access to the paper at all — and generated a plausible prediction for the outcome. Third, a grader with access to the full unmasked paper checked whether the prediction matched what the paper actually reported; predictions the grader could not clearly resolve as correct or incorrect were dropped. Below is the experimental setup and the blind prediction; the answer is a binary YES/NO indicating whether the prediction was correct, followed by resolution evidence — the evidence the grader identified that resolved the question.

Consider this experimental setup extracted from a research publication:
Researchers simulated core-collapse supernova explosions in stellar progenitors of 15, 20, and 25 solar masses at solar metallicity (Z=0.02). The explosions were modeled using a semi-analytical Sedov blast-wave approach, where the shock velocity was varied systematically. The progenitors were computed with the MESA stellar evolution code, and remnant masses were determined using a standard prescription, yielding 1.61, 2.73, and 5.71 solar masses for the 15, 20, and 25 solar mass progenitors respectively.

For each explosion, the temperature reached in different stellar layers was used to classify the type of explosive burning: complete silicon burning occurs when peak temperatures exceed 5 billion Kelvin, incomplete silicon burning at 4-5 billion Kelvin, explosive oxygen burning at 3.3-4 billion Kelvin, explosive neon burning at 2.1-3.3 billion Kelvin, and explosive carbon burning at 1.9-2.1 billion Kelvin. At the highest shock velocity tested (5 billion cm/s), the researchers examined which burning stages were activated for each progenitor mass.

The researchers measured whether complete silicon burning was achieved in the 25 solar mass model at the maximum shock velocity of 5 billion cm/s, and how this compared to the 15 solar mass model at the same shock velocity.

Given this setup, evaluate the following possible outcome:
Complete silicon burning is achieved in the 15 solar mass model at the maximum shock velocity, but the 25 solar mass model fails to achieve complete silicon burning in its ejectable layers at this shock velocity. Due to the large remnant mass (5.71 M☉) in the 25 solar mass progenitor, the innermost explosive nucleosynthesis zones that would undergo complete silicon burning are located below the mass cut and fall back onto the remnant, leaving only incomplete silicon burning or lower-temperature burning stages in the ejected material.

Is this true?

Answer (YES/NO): YES